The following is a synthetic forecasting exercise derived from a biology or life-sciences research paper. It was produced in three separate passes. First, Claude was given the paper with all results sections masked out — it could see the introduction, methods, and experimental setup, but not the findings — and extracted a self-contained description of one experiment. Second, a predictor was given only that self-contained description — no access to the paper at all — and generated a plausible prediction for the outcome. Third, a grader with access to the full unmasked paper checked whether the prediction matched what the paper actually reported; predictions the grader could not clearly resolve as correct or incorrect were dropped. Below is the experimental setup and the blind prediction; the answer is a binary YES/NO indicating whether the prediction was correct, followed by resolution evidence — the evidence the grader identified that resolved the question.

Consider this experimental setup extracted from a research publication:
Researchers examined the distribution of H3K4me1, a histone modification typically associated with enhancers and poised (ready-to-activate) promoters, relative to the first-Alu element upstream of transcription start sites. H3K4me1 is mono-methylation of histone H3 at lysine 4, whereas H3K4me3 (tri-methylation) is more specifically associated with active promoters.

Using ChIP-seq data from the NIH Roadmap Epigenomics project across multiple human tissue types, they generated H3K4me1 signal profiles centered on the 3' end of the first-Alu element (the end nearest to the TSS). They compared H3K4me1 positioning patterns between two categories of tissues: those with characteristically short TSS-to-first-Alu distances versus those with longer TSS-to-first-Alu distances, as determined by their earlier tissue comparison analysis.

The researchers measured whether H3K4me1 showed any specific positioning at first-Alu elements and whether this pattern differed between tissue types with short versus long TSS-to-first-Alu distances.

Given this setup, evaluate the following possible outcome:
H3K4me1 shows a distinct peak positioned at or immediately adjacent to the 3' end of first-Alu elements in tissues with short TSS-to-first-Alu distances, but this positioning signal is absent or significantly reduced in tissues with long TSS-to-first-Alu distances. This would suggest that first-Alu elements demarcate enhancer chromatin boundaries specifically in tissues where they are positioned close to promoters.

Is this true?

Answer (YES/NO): YES